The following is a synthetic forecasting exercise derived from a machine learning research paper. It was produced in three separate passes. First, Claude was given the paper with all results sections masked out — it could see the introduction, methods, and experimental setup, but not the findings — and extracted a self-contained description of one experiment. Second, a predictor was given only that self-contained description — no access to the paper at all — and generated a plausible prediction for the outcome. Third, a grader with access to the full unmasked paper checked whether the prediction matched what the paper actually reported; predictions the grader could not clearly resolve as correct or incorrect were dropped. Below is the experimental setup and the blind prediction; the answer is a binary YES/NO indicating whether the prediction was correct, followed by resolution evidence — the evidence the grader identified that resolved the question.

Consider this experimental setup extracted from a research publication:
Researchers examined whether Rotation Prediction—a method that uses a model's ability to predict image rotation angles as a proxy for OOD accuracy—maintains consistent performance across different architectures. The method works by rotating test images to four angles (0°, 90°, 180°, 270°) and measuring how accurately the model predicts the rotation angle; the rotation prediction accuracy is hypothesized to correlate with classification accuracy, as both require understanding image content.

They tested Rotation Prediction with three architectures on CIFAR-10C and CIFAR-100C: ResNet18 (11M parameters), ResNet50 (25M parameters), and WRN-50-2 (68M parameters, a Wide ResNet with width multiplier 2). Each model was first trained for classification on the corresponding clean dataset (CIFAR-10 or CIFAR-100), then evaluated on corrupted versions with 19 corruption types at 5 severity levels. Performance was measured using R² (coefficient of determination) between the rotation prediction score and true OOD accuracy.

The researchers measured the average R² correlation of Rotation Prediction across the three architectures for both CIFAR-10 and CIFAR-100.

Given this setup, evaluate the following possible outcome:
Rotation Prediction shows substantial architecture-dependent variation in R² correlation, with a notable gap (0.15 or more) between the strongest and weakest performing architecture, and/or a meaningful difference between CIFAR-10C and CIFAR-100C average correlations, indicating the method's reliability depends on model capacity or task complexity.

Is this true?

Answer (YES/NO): NO